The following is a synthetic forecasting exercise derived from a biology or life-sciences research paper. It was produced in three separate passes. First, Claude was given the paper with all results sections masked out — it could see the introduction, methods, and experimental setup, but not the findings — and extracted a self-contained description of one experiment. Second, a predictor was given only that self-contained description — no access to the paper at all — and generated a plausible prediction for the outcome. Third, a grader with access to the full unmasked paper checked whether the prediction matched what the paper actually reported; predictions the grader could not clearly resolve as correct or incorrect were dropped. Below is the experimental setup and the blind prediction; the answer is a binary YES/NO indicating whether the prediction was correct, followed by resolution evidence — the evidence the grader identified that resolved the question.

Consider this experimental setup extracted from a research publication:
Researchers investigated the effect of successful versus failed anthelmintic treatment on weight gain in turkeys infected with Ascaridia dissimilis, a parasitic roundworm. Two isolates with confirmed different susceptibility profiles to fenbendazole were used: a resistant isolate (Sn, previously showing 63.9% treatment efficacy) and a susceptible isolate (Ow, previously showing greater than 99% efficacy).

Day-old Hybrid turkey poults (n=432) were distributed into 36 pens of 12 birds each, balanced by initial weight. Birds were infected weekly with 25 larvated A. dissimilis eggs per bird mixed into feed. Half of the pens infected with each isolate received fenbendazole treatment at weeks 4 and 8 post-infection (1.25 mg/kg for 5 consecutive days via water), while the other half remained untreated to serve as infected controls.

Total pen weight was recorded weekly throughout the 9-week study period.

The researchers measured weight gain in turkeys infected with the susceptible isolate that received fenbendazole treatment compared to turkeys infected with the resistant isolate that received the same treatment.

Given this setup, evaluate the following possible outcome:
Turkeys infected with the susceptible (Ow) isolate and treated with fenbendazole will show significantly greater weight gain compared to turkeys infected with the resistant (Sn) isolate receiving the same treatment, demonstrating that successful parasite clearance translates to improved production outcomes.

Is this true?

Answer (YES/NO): NO